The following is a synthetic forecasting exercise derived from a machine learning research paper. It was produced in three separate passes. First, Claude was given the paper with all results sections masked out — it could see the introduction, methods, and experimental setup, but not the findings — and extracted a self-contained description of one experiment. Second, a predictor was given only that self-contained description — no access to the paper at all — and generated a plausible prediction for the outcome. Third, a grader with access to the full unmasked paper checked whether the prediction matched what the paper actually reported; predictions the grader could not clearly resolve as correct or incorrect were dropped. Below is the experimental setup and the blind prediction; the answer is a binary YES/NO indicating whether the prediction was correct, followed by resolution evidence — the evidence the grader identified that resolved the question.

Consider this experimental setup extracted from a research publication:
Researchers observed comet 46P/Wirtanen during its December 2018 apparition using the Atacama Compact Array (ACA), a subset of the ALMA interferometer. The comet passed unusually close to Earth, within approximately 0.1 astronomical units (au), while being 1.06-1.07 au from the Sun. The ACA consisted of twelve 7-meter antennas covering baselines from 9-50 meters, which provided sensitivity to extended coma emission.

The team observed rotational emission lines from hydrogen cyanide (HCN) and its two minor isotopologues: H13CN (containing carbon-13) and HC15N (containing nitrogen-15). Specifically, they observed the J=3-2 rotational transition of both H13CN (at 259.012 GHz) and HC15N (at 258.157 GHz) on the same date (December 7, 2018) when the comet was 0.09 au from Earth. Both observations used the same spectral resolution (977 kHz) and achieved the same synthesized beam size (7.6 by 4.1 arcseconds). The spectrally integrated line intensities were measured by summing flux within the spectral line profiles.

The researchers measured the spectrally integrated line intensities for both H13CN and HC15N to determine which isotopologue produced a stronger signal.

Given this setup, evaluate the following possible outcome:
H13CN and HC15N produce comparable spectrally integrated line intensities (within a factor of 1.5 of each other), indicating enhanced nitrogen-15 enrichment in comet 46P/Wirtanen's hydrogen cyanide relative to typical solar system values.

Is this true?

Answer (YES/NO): YES